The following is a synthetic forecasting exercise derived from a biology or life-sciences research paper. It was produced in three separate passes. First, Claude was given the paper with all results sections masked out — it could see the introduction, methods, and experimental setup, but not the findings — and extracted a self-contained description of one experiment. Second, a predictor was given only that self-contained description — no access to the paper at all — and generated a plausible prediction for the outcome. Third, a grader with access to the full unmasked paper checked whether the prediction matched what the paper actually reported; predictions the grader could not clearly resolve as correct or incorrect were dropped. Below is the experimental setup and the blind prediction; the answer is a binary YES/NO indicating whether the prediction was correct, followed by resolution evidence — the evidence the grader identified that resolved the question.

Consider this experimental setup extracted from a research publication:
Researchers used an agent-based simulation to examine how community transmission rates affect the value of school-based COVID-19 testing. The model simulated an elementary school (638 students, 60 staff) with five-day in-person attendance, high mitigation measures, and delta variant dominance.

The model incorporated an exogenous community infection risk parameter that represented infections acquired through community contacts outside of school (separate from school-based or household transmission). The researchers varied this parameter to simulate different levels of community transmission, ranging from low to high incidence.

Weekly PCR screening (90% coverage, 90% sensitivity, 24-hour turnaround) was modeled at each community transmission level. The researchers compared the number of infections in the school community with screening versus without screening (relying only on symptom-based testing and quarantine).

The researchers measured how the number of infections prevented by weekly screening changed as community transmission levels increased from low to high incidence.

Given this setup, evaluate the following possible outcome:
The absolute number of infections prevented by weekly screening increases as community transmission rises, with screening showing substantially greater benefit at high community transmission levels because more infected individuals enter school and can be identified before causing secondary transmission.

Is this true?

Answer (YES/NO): YES